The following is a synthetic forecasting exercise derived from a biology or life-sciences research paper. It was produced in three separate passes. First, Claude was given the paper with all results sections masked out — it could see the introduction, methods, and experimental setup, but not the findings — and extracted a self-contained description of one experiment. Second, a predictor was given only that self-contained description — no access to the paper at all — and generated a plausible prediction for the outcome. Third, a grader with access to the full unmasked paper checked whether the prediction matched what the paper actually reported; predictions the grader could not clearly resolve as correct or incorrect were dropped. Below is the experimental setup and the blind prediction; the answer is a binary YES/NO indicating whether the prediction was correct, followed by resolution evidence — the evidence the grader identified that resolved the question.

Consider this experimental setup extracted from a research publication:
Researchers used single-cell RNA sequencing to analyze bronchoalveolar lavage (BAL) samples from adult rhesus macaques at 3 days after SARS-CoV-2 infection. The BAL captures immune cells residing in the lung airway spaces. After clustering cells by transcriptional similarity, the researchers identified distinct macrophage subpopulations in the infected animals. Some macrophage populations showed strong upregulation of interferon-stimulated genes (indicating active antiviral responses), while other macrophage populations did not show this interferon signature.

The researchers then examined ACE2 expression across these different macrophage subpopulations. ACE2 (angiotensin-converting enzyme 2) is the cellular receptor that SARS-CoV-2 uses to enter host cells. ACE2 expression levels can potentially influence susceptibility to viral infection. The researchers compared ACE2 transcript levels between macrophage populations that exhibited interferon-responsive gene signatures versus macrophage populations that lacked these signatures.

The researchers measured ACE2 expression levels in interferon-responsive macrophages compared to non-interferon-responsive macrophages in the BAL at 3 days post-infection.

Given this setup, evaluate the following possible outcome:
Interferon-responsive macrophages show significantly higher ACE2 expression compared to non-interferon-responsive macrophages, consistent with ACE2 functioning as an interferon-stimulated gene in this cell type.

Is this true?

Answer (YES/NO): YES